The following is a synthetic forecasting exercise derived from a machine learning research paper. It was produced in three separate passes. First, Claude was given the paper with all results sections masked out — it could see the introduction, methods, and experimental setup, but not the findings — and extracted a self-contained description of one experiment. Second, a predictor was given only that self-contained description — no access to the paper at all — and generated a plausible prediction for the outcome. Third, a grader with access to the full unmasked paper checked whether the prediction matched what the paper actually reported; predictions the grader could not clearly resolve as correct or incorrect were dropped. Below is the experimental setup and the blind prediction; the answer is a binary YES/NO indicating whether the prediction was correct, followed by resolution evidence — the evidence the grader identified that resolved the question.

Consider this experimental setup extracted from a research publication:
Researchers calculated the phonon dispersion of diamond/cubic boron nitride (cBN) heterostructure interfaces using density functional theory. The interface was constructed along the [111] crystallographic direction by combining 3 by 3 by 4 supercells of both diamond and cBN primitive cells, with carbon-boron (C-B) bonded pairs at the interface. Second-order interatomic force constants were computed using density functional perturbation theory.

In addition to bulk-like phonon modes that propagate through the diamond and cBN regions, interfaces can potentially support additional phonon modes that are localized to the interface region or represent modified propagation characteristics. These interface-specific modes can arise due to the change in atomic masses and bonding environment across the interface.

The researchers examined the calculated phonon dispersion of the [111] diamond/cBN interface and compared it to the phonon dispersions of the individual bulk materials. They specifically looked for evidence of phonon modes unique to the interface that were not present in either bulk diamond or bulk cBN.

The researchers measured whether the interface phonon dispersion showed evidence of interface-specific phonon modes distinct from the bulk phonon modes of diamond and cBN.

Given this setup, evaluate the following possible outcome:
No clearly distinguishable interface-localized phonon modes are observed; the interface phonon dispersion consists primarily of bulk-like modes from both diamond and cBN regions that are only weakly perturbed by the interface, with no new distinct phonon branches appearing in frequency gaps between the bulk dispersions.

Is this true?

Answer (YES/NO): NO